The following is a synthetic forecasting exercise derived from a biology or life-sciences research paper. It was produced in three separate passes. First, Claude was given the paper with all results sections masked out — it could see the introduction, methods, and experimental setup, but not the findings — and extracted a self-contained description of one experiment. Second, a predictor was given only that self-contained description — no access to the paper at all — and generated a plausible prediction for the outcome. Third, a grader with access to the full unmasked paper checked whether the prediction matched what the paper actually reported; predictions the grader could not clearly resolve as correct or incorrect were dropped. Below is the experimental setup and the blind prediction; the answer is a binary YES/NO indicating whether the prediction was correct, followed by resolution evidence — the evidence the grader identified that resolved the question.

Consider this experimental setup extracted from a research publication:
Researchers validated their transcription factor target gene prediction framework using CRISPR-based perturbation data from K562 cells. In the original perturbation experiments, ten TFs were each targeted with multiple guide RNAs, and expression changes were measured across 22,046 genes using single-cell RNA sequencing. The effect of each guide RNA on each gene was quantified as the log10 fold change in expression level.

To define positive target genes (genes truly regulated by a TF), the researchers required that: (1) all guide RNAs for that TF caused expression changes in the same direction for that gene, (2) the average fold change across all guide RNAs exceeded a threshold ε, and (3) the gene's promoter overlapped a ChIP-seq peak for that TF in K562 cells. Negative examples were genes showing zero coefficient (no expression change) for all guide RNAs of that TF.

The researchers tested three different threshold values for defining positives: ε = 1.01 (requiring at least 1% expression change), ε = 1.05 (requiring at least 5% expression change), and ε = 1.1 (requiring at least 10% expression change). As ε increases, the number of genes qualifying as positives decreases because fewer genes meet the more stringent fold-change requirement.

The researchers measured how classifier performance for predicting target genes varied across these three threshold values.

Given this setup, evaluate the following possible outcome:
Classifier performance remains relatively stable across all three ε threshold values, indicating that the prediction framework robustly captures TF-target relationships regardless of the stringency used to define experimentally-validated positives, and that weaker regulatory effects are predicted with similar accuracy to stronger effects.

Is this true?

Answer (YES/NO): NO